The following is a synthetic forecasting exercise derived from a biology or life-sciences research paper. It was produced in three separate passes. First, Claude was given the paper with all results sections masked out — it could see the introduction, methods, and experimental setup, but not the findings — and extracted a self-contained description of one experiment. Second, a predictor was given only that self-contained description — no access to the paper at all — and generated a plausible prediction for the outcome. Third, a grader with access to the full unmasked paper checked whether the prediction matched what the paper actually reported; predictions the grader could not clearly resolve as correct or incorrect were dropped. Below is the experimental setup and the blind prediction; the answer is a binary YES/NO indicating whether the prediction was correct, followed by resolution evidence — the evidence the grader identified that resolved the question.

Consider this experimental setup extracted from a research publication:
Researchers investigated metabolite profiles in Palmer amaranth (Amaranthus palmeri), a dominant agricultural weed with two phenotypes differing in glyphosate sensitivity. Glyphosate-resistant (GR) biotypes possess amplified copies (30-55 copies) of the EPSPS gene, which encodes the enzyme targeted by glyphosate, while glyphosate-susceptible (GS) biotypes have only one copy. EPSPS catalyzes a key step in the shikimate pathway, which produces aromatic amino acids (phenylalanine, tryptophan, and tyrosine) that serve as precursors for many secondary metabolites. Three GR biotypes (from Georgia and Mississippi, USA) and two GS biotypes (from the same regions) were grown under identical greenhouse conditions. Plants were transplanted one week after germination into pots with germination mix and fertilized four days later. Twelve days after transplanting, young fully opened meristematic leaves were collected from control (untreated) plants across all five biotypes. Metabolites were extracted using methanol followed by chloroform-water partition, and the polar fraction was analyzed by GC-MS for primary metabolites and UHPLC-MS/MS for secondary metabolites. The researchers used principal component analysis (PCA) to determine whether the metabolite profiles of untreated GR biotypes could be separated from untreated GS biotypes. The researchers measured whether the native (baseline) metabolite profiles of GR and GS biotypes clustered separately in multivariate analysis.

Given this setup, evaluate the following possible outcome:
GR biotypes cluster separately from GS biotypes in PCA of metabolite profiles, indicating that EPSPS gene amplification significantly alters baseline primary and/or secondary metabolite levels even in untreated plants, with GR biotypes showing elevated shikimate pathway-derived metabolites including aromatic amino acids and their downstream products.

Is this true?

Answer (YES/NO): NO